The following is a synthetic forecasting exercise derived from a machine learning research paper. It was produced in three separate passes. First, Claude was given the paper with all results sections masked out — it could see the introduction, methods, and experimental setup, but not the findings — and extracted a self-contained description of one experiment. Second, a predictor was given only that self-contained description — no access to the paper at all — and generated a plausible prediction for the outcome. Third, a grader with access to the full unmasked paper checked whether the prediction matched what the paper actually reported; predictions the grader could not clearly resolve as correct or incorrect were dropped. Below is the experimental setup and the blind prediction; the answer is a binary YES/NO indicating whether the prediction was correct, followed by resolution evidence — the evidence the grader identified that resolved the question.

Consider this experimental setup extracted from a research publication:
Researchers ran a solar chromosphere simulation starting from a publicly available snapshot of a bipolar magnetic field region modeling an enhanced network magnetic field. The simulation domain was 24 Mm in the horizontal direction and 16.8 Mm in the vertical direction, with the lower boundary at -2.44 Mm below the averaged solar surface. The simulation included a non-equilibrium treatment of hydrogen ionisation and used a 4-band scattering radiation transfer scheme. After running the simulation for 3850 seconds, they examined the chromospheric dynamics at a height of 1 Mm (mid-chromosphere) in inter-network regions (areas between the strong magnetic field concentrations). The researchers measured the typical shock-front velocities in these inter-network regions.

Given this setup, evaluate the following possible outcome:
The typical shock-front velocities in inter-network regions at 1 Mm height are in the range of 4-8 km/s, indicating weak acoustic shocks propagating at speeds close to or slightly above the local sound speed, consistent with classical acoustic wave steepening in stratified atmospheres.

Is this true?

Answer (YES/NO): NO